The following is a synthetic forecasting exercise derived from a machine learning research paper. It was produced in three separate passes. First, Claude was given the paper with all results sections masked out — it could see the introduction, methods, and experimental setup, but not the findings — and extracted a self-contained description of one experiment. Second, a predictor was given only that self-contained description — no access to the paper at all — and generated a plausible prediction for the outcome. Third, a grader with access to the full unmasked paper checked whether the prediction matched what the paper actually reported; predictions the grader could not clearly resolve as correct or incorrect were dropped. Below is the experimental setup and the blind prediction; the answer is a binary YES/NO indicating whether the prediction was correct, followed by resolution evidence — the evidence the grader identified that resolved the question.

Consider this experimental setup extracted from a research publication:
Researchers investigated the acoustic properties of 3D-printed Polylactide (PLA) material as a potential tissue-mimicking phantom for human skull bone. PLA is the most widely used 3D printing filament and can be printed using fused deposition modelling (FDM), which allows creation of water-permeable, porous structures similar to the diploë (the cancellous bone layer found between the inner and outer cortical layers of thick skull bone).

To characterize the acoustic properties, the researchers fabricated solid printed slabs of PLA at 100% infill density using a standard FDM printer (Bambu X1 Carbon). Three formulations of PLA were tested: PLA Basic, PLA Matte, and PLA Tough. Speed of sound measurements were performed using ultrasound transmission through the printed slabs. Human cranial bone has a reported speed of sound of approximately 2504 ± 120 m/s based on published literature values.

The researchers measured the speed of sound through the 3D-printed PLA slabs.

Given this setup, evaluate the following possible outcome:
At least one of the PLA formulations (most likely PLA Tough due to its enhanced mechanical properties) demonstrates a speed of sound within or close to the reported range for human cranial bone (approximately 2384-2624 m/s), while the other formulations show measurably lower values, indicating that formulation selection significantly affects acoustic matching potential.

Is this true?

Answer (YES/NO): NO